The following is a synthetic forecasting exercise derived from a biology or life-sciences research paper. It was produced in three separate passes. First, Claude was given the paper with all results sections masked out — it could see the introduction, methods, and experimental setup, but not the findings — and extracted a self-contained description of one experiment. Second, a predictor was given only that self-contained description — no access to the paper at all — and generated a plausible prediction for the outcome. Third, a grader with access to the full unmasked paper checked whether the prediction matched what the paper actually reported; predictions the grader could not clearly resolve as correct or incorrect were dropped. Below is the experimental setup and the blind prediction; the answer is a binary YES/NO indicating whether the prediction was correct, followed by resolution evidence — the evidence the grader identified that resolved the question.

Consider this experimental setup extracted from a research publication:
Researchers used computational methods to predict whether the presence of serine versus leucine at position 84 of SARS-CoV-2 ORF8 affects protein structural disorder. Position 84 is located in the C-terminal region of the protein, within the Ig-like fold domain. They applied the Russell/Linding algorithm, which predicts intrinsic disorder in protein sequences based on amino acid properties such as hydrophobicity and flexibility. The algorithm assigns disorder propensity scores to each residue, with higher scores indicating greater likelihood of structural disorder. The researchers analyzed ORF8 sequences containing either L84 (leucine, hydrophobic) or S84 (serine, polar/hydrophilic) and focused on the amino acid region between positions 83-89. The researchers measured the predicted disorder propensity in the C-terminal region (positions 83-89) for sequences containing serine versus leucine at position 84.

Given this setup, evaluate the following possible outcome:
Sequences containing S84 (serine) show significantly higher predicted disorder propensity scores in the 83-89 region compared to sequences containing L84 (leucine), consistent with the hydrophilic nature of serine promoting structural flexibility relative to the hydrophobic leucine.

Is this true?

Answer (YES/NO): YES